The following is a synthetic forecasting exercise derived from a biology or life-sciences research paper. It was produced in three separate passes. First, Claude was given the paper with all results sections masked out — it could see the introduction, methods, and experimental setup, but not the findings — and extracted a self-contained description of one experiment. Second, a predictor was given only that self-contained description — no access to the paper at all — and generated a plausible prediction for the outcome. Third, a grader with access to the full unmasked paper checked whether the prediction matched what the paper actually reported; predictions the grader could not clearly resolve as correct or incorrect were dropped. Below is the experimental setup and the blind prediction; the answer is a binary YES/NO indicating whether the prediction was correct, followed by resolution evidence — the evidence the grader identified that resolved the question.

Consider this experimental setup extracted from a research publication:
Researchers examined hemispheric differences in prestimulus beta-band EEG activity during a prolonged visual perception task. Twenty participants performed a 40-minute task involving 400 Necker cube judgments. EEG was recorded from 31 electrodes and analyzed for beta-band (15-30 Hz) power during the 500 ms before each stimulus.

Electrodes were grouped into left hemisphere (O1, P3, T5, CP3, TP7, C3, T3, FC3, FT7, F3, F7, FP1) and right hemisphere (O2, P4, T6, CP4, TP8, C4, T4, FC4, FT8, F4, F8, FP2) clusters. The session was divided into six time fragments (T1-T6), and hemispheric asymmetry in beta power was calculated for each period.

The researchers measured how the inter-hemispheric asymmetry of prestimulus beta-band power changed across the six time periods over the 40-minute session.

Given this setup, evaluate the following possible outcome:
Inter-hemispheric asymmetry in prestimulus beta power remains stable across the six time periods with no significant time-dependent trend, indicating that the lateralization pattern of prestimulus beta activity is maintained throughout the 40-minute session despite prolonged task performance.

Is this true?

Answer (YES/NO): NO